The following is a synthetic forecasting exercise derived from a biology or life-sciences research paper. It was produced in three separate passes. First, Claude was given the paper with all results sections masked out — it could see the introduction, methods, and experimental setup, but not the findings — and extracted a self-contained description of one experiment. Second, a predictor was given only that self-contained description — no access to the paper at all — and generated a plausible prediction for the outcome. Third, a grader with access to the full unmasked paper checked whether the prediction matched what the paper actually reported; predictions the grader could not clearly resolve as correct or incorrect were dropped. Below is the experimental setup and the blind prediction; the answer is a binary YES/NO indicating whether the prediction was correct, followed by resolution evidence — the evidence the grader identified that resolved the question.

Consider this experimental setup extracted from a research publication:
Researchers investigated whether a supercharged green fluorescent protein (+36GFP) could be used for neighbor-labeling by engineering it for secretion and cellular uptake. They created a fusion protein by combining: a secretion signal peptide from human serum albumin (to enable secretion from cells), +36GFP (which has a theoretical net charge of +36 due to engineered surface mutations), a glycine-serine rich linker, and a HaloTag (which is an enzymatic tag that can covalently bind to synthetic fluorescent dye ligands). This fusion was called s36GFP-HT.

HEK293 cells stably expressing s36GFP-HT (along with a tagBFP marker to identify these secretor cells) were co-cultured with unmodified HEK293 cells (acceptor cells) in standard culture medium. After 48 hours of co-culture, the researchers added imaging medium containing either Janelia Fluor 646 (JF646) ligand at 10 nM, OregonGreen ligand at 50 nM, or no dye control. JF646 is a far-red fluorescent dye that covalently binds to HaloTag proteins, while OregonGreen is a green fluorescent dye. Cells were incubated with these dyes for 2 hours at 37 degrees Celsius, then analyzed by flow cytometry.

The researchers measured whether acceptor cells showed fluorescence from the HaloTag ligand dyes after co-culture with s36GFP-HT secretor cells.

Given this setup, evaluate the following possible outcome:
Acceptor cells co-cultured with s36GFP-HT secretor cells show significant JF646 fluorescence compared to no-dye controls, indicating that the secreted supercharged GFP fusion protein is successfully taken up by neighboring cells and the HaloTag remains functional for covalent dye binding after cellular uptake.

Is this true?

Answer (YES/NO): YES